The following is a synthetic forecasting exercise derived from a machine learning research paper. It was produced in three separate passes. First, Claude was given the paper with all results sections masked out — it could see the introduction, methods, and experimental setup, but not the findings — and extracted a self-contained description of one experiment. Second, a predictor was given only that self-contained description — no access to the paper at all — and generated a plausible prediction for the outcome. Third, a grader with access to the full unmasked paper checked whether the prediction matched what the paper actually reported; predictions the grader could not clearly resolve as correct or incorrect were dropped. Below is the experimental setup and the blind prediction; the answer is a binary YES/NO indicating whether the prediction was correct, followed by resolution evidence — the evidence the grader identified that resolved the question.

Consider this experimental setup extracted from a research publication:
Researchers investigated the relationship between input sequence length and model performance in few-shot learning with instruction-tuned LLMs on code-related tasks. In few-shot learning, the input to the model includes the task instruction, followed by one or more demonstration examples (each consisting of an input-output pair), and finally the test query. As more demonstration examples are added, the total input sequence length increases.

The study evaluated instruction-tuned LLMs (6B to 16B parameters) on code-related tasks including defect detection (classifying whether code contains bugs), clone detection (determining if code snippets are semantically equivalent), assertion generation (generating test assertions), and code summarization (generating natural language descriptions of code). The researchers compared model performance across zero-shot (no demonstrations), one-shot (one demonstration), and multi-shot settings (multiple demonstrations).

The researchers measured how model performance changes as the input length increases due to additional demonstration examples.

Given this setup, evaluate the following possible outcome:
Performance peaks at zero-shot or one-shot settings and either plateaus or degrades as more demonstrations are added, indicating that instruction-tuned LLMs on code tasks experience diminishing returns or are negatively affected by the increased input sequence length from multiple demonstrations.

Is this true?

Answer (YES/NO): YES